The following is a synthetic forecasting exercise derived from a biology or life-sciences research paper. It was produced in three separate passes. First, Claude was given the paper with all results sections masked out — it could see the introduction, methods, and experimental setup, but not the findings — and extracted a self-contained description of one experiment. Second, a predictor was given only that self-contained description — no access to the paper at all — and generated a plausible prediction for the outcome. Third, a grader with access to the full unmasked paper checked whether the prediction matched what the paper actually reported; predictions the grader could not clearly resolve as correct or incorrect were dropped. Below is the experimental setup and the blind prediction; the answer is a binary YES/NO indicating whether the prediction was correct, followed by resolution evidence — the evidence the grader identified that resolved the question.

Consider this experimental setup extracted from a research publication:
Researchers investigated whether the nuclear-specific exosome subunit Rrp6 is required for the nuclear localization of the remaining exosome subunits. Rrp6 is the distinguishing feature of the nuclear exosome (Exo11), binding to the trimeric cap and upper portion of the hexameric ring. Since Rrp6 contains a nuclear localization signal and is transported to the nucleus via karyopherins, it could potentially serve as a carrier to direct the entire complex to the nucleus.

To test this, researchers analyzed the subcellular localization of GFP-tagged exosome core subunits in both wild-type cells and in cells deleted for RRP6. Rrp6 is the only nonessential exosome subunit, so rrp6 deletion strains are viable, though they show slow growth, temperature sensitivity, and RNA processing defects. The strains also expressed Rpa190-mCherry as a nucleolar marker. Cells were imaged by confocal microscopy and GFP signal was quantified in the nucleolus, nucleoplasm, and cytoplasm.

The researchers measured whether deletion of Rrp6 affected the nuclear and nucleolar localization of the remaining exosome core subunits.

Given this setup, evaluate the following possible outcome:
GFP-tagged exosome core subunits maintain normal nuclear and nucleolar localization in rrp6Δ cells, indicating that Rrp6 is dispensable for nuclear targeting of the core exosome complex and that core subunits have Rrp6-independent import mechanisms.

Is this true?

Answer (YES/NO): NO